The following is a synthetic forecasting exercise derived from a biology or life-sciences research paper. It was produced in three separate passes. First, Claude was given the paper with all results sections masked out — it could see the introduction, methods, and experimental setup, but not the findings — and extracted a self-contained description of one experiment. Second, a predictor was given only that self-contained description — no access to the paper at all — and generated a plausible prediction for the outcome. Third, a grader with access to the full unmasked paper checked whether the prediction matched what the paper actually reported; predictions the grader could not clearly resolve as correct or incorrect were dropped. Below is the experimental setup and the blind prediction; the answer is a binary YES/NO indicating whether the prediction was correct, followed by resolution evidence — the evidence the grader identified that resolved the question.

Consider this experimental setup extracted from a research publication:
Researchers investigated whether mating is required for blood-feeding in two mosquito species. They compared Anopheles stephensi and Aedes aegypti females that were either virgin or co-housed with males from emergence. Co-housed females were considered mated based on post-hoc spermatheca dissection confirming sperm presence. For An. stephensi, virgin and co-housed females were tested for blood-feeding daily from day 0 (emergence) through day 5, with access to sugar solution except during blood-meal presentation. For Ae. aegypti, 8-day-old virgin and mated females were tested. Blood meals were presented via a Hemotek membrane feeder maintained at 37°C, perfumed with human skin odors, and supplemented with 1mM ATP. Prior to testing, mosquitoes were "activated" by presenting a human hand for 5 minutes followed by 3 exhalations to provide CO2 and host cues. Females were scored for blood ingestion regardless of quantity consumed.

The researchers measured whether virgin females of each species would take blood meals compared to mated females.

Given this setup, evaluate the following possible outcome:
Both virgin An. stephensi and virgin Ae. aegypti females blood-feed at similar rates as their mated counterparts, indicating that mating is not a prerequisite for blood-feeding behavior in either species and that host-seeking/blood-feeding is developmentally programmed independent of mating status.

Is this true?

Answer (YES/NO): NO